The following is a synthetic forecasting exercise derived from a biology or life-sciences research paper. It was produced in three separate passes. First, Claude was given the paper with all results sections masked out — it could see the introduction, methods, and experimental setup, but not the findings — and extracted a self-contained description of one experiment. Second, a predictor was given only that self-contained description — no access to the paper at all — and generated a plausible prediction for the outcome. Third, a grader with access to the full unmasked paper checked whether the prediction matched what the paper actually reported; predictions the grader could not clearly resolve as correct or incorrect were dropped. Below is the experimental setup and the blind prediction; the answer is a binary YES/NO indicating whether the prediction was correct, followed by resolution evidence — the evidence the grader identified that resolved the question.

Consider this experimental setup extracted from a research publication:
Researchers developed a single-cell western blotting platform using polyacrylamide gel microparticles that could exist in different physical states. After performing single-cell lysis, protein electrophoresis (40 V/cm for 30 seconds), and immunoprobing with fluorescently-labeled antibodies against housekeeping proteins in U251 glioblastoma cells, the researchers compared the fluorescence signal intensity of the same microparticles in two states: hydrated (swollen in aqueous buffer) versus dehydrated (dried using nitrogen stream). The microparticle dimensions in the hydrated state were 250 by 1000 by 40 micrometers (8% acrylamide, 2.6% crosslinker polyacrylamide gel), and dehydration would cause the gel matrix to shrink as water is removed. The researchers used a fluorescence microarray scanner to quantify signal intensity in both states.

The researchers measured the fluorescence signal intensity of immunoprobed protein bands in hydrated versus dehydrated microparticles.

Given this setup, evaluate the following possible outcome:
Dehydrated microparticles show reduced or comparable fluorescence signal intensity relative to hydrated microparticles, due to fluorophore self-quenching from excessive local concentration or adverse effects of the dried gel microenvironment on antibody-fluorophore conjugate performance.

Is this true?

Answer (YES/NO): NO